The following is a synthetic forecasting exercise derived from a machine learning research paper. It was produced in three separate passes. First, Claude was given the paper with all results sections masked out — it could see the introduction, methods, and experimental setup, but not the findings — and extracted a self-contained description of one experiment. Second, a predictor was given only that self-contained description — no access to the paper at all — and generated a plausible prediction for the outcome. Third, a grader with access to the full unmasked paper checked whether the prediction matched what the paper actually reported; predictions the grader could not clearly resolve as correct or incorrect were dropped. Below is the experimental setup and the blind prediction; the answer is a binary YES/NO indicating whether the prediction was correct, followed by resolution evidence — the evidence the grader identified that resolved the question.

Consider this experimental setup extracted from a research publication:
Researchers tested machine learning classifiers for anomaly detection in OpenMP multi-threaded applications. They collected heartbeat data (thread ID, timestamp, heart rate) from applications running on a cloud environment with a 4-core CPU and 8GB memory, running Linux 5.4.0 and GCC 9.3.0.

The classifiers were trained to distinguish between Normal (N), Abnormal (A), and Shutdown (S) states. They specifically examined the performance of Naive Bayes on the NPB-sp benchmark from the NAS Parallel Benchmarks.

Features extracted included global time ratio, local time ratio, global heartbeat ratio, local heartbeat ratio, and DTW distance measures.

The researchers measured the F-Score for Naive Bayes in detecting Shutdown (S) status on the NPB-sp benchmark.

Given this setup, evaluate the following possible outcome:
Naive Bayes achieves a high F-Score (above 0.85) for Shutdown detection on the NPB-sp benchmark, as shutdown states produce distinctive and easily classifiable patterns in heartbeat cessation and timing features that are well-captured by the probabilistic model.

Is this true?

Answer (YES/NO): NO